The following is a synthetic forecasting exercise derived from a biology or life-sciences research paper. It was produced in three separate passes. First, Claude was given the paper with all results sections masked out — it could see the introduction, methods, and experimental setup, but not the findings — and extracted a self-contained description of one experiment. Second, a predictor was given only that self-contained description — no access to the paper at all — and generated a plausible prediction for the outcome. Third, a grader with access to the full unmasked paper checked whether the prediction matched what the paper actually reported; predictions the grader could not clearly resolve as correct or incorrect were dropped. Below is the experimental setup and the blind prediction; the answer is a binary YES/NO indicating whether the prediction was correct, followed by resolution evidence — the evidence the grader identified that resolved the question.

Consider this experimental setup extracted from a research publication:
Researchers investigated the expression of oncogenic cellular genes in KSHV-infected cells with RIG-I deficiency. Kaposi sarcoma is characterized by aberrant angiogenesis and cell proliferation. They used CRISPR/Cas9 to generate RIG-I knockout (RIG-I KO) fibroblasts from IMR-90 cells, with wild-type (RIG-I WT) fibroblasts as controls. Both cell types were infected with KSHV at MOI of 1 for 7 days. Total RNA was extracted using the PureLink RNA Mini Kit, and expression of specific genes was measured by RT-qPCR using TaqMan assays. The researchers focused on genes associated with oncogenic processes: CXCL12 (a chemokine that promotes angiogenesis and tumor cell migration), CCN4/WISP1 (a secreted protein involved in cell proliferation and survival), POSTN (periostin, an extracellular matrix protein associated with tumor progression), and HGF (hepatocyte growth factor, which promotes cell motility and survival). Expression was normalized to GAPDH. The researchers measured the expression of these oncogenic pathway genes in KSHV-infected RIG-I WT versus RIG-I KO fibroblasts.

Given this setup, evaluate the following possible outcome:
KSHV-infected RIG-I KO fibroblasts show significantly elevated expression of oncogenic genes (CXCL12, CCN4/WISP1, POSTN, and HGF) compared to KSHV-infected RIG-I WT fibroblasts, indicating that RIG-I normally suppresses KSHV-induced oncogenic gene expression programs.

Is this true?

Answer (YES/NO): YES